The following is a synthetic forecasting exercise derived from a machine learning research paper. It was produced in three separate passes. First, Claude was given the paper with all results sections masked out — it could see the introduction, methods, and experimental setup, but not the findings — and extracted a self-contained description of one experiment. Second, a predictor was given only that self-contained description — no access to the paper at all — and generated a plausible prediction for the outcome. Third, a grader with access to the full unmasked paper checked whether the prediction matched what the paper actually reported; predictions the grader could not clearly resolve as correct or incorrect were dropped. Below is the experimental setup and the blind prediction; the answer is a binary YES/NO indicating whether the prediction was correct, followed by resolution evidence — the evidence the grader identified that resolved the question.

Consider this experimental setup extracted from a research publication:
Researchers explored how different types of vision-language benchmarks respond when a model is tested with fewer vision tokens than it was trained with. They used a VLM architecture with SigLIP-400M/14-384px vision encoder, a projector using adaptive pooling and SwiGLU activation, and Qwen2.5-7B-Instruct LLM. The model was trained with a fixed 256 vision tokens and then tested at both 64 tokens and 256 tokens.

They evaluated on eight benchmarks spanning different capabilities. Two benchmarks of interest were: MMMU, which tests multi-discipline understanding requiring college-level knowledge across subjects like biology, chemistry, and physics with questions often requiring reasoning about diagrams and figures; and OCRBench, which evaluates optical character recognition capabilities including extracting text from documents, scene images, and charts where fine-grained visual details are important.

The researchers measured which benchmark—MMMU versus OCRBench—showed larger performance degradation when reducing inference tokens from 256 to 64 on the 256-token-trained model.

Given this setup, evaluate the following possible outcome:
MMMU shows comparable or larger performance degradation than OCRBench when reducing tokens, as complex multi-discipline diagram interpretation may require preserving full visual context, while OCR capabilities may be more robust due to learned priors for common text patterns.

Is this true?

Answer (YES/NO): NO